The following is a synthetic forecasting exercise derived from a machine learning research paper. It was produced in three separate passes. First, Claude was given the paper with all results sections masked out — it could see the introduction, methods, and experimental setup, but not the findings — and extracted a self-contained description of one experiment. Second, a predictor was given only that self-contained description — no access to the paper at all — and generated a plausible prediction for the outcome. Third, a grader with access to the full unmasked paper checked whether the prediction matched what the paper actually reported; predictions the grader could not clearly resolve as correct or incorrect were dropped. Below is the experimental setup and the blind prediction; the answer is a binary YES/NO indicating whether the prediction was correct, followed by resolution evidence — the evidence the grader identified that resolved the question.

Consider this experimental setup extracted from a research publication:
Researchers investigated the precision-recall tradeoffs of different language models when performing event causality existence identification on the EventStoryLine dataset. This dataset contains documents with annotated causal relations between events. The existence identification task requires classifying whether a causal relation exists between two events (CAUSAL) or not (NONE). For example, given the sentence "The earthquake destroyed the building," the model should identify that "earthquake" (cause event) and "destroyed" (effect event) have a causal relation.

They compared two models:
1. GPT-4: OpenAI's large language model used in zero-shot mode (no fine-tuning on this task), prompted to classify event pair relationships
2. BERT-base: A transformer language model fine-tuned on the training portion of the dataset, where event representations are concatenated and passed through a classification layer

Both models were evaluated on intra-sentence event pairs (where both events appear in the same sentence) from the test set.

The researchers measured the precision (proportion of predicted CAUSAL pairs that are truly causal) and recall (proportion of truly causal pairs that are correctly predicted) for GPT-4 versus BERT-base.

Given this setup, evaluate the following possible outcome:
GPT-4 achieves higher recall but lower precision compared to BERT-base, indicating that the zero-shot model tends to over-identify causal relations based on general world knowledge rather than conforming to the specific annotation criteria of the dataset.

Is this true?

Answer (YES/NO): YES